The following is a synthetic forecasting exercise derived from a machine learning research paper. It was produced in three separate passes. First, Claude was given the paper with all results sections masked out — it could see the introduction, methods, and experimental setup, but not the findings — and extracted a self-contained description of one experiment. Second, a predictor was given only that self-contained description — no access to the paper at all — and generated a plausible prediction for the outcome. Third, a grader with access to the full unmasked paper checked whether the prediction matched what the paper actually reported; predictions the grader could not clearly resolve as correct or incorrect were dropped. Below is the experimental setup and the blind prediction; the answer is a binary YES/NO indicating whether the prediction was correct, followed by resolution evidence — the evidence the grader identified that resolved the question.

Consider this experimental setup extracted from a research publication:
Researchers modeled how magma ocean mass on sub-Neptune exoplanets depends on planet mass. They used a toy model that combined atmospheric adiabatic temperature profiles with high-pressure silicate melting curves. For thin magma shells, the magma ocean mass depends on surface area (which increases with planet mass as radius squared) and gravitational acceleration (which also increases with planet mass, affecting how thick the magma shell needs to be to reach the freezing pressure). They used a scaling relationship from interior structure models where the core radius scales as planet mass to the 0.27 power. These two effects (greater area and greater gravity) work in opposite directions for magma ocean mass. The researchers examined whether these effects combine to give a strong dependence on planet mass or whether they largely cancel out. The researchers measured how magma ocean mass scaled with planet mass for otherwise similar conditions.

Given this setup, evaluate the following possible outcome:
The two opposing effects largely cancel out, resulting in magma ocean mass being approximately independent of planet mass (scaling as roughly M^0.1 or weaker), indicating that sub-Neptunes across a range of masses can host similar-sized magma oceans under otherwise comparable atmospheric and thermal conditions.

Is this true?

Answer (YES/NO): YES